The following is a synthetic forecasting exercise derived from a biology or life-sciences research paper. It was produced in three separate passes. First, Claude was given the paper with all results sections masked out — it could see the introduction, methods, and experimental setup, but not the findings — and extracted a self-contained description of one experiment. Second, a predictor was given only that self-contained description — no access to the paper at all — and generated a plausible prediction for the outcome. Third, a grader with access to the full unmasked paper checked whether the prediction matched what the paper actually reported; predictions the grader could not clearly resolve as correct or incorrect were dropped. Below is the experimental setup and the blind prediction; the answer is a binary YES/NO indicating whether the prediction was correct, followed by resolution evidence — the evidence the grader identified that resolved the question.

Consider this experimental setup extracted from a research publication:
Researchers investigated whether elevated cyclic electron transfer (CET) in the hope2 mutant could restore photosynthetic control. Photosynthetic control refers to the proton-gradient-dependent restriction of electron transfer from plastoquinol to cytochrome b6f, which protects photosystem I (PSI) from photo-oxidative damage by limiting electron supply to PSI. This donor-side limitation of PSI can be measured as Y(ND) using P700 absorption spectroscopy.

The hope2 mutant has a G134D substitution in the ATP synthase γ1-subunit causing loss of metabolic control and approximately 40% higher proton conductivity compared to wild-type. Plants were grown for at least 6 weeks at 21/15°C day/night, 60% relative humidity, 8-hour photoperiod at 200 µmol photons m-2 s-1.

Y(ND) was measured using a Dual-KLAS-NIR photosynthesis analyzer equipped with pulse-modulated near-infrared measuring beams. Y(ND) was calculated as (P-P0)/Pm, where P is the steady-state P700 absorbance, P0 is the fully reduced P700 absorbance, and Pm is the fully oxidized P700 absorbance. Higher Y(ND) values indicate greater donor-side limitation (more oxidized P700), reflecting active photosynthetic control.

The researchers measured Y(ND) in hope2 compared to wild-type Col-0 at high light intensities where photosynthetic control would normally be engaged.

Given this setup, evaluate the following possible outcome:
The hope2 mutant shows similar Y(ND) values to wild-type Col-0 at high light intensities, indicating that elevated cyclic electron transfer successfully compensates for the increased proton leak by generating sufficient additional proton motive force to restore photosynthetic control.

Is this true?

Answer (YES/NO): NO